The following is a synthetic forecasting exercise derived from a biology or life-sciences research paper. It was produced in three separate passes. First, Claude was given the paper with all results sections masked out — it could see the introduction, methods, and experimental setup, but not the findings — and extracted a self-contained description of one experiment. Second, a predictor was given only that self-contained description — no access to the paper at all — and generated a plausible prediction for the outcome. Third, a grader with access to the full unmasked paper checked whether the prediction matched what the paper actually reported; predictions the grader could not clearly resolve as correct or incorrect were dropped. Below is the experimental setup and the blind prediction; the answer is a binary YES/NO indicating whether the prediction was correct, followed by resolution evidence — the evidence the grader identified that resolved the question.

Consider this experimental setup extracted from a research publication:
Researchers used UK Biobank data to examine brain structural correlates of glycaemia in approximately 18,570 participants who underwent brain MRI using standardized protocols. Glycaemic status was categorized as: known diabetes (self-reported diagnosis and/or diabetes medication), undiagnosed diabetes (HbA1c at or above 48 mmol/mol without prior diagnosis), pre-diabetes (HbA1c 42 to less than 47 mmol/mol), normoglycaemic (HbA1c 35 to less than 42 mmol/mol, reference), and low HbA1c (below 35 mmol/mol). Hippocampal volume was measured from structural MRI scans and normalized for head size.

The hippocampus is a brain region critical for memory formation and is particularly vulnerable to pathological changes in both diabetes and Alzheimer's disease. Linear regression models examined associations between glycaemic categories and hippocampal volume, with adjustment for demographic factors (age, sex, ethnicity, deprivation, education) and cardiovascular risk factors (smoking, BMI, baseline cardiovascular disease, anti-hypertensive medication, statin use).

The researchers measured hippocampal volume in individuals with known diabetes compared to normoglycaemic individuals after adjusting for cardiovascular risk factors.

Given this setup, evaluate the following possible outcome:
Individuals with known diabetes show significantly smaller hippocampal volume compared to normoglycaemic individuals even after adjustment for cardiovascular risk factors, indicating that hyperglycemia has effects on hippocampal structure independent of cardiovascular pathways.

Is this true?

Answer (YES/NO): YES